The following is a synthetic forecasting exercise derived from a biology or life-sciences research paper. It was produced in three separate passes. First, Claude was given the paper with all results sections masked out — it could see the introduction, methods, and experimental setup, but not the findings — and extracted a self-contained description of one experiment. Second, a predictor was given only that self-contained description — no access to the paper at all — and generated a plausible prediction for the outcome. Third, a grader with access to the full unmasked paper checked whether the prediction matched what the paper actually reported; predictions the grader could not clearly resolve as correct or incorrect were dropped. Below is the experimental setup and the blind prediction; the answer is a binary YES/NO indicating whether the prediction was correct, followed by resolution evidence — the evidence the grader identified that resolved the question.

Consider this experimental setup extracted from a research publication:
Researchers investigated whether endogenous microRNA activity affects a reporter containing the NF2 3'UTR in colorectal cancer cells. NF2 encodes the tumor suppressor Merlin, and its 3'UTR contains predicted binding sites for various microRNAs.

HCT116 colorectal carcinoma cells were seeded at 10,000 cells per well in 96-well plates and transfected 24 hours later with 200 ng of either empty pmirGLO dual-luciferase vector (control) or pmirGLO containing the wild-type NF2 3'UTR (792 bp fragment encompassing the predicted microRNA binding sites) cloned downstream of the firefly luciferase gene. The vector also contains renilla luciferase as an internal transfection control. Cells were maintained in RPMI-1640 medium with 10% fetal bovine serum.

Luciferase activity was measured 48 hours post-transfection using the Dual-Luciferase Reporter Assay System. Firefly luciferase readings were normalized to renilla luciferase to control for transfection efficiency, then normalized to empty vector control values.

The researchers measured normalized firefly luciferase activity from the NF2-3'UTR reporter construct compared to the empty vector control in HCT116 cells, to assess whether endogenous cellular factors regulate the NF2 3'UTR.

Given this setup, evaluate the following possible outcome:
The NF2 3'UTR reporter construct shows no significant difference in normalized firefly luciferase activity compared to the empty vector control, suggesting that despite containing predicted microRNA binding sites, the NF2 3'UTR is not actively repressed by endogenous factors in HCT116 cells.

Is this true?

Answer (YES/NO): NO